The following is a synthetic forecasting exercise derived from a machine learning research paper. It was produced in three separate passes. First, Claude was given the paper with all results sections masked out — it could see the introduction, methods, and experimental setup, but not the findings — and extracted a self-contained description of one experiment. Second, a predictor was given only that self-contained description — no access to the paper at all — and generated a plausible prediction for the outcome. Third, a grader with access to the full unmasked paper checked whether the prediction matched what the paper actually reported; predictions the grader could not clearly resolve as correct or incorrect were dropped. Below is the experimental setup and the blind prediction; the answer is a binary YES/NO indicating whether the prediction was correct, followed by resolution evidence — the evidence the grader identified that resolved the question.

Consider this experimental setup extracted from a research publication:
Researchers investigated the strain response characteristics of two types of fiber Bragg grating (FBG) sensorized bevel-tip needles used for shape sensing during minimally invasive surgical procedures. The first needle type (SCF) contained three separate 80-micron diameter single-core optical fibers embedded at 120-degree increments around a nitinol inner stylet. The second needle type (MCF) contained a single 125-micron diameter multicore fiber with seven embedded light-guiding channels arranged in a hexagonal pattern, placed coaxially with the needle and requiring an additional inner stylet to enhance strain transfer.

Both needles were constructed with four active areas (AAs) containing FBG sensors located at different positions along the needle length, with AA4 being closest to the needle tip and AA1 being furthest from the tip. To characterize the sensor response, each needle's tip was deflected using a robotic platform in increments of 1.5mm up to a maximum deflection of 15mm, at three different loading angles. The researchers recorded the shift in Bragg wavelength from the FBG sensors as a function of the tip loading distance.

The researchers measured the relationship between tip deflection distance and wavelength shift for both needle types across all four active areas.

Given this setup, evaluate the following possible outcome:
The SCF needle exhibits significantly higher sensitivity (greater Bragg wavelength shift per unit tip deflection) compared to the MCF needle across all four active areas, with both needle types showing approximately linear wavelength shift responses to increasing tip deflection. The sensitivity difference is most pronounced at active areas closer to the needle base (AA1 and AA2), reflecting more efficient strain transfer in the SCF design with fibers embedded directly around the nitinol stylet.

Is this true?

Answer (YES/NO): NO